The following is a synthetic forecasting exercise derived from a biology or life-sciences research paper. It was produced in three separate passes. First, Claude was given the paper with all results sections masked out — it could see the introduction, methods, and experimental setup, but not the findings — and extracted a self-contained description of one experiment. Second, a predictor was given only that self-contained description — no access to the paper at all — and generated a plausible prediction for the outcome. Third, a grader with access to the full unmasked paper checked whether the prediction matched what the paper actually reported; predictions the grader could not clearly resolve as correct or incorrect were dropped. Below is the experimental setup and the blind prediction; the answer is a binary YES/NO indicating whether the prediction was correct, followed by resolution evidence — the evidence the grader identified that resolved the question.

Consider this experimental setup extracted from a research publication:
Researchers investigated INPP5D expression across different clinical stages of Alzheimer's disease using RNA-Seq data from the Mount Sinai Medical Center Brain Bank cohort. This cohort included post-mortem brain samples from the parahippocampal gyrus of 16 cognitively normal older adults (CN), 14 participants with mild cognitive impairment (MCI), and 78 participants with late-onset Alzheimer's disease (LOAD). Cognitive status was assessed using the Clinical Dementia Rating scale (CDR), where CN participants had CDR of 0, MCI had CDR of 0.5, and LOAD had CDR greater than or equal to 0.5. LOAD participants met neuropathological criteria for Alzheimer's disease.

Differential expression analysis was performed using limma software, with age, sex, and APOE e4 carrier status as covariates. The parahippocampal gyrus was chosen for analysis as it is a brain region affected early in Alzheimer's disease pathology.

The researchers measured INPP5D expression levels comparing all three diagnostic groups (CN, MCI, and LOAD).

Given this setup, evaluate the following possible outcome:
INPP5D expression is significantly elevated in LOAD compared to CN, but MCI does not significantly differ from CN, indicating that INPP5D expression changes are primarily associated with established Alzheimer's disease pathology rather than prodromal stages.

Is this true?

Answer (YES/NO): YES